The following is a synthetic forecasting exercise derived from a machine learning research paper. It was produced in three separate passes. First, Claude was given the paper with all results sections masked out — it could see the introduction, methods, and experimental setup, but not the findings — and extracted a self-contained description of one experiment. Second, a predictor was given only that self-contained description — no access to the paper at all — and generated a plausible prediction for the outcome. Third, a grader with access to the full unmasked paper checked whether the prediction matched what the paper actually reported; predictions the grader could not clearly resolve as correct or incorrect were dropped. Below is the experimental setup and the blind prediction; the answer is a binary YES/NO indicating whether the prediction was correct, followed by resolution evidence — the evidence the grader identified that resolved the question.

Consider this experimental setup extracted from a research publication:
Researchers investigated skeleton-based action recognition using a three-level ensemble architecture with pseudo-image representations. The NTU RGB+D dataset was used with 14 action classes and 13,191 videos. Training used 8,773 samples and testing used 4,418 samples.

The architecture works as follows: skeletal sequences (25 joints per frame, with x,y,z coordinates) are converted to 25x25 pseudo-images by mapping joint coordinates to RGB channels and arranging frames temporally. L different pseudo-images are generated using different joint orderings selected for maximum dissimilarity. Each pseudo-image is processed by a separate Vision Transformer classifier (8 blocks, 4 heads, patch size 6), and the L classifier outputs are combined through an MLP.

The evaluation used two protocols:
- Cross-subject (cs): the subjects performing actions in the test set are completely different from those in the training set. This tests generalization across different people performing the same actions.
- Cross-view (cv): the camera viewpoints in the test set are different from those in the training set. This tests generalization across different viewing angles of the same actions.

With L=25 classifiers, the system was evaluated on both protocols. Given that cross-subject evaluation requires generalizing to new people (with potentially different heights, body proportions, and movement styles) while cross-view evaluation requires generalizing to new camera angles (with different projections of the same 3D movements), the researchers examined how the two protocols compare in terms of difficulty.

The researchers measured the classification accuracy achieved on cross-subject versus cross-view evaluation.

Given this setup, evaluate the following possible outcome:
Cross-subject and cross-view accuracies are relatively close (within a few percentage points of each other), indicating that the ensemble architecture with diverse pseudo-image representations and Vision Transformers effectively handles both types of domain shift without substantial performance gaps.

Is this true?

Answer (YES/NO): NO